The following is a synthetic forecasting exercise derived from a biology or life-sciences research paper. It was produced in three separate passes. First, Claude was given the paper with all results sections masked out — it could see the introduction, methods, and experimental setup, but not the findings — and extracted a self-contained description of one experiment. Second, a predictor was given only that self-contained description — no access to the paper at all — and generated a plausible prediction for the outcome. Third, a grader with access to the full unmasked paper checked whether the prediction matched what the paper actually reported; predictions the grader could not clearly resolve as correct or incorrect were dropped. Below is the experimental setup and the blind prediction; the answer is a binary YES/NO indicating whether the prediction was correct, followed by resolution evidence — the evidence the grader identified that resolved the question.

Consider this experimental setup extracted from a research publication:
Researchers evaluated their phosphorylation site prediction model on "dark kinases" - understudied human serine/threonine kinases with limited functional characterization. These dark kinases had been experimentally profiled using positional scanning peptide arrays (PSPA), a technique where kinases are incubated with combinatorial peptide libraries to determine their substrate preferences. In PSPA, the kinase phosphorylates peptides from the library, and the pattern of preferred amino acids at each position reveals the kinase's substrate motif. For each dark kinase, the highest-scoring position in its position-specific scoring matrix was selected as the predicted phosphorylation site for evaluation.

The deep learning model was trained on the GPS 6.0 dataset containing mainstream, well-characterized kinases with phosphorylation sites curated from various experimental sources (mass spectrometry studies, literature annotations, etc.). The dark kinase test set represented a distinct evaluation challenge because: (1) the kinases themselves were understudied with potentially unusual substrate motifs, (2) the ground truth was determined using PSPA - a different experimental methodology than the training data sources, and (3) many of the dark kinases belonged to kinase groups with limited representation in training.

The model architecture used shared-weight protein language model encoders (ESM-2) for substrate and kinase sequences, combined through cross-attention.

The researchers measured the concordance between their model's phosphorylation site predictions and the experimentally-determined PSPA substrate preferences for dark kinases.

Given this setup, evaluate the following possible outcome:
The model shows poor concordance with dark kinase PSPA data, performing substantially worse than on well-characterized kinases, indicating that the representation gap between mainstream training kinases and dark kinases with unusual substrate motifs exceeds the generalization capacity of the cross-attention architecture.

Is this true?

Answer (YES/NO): NO